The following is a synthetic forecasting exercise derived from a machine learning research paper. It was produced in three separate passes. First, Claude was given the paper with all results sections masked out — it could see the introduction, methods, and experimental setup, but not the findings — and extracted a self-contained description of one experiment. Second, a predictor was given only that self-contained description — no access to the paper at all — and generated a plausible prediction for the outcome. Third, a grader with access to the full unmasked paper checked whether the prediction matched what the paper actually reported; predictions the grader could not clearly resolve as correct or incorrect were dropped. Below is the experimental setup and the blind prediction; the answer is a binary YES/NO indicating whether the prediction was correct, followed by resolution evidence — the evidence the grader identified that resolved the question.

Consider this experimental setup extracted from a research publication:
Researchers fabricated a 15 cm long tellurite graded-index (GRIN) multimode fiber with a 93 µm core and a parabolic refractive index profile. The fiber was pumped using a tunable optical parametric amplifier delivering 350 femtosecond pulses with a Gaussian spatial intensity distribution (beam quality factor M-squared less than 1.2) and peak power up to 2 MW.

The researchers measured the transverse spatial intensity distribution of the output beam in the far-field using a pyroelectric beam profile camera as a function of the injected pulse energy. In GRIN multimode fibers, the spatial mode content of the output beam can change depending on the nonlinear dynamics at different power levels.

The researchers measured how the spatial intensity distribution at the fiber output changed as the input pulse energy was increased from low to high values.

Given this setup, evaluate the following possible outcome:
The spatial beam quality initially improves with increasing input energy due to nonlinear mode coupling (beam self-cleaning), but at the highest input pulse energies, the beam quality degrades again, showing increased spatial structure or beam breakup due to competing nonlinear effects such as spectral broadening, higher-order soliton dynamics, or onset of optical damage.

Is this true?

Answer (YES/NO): NO